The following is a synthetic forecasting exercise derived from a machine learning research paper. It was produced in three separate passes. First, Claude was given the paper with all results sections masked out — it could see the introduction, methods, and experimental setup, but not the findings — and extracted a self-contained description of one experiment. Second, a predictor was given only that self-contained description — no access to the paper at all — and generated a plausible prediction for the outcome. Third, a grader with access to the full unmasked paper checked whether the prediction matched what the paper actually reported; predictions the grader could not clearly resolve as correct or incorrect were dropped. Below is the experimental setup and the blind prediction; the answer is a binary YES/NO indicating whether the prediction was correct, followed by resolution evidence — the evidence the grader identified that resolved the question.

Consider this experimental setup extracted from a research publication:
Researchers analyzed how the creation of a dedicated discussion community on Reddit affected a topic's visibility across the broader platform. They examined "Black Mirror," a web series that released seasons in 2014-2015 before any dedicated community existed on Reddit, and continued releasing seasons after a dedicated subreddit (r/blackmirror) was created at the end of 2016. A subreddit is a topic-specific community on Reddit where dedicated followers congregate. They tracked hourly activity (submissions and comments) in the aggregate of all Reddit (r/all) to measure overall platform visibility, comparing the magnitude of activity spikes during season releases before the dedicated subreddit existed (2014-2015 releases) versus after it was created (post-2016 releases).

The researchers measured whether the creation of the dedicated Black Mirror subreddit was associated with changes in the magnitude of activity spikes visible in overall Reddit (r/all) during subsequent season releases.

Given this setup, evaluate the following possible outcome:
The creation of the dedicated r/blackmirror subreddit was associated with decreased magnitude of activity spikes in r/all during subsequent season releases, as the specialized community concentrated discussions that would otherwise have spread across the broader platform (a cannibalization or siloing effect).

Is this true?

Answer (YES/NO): NO